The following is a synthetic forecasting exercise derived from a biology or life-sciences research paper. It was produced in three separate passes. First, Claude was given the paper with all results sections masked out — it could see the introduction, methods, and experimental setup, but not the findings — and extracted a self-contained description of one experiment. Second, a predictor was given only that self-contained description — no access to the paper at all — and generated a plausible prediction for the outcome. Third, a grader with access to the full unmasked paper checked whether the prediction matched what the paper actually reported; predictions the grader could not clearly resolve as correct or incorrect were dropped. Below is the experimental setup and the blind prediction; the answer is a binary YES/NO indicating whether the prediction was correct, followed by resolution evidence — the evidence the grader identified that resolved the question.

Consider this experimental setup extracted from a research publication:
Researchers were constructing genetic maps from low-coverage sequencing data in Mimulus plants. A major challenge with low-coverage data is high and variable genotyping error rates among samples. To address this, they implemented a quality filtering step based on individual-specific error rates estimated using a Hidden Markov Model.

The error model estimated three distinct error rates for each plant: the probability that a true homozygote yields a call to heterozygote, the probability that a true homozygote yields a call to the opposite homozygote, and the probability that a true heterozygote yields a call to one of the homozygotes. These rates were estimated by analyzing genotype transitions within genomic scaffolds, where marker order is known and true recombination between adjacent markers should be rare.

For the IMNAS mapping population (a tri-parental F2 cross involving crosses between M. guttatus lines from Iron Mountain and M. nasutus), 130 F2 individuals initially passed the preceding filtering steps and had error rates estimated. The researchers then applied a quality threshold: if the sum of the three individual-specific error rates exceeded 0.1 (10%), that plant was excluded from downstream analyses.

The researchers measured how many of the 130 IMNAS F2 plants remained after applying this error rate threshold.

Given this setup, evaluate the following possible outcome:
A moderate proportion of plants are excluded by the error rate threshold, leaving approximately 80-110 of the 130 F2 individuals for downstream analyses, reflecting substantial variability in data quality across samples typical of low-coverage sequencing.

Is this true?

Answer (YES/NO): YES